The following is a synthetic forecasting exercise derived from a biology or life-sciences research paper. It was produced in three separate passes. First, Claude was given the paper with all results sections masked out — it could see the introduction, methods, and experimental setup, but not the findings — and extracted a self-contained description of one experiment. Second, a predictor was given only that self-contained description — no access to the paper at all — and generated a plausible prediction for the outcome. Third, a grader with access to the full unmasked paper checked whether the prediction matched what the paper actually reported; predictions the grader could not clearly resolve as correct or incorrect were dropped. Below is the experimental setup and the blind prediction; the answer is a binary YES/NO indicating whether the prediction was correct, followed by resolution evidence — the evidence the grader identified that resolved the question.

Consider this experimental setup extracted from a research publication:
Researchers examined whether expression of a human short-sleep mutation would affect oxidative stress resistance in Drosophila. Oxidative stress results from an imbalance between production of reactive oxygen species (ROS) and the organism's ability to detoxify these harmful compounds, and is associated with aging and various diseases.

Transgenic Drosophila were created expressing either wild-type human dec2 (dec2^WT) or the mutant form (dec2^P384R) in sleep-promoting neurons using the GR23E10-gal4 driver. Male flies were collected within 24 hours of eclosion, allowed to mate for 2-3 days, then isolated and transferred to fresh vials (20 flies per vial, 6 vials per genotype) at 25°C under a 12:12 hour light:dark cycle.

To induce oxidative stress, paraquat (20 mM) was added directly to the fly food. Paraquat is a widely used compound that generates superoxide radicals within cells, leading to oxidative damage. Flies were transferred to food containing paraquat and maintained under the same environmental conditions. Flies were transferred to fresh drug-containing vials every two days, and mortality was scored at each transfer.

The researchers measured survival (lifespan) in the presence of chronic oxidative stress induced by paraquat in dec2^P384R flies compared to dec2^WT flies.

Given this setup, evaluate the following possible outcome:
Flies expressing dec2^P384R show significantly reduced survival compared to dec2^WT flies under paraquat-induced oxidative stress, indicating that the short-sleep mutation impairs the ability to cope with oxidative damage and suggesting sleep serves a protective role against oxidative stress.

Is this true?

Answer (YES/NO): NO